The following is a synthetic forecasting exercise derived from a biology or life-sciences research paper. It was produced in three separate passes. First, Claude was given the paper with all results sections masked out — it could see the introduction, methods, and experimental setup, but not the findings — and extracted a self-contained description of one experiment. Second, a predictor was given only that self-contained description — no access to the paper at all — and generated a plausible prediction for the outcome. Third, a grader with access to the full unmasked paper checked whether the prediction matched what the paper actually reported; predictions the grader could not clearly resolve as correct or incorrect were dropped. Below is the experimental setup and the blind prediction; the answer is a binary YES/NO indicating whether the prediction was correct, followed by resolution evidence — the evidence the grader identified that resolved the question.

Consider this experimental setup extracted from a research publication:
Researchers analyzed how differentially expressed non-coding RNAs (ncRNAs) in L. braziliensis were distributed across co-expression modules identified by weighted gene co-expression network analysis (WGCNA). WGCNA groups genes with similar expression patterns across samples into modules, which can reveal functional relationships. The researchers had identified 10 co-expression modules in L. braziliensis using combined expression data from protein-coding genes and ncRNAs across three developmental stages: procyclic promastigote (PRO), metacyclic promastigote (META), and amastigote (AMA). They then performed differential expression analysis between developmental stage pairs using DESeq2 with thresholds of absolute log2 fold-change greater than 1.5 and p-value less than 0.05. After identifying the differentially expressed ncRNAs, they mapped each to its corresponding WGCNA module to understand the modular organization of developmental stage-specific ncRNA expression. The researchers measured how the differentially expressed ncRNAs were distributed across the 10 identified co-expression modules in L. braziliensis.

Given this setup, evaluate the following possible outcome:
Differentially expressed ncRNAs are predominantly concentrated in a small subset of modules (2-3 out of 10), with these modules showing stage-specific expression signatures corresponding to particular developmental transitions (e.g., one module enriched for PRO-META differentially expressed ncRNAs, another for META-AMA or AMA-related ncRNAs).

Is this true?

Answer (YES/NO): YES